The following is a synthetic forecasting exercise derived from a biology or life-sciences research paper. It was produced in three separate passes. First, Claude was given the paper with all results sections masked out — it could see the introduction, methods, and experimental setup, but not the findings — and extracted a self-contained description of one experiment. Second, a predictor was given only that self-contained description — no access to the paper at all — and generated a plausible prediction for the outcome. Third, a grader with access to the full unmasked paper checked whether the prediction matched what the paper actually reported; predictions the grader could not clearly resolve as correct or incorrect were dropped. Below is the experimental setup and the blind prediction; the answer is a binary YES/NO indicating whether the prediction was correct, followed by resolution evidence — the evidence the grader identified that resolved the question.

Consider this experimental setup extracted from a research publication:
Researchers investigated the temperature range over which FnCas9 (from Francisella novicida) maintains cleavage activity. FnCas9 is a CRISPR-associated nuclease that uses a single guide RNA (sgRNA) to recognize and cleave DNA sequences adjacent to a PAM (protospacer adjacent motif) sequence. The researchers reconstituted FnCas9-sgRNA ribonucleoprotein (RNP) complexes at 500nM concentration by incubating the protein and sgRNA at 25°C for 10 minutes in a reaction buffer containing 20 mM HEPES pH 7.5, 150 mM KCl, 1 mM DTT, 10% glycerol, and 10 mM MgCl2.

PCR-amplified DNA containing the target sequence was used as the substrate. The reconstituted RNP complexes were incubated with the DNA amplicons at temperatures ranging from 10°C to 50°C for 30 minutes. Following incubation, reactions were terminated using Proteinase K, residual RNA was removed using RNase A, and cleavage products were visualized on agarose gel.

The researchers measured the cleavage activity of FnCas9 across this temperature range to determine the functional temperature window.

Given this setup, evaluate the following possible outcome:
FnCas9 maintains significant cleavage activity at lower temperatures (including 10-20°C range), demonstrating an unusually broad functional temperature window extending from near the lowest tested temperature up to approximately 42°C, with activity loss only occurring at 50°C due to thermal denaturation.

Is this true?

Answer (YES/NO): NO